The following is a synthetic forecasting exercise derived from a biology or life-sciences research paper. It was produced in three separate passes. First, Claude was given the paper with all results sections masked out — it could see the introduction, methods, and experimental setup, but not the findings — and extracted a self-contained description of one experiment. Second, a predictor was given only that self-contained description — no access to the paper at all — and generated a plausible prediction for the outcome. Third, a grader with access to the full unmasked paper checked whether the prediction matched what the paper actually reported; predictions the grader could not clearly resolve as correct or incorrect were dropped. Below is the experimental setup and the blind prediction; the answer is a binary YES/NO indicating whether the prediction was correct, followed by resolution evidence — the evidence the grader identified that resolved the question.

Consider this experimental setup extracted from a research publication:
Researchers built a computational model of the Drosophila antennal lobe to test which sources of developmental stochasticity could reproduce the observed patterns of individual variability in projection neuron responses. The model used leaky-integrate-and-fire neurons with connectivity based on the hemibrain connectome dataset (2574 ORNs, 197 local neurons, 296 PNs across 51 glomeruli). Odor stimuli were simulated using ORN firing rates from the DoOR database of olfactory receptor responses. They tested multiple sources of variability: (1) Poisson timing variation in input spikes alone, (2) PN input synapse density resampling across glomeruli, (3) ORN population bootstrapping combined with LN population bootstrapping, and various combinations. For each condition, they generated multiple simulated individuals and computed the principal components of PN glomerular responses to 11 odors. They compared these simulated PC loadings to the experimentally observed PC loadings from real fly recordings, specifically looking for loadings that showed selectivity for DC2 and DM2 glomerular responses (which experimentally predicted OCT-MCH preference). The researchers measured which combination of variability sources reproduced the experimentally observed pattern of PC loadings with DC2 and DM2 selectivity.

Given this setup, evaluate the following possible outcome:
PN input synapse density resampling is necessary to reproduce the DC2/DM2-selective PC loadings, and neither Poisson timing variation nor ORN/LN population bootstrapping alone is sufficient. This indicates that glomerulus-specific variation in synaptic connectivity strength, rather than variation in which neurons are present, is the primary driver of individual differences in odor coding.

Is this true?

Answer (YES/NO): NO